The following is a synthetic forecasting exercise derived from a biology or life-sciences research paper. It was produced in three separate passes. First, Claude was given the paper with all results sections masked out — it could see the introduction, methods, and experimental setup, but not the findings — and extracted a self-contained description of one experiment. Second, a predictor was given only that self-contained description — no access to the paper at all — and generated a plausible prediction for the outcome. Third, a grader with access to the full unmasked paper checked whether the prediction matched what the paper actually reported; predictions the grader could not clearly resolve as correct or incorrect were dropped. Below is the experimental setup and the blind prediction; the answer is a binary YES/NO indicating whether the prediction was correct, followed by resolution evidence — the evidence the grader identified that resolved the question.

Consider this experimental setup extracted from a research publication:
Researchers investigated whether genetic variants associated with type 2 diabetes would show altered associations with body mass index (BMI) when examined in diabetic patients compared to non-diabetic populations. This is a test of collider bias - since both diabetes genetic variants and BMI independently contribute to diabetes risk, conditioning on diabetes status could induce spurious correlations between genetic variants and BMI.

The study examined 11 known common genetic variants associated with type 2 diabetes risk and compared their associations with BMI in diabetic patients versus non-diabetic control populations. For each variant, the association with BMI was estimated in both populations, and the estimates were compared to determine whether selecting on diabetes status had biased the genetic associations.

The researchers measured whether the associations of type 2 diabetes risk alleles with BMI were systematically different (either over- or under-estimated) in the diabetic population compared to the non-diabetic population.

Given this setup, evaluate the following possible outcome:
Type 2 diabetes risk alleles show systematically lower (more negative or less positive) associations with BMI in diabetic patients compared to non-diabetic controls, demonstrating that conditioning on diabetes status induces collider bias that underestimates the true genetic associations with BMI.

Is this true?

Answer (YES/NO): NO